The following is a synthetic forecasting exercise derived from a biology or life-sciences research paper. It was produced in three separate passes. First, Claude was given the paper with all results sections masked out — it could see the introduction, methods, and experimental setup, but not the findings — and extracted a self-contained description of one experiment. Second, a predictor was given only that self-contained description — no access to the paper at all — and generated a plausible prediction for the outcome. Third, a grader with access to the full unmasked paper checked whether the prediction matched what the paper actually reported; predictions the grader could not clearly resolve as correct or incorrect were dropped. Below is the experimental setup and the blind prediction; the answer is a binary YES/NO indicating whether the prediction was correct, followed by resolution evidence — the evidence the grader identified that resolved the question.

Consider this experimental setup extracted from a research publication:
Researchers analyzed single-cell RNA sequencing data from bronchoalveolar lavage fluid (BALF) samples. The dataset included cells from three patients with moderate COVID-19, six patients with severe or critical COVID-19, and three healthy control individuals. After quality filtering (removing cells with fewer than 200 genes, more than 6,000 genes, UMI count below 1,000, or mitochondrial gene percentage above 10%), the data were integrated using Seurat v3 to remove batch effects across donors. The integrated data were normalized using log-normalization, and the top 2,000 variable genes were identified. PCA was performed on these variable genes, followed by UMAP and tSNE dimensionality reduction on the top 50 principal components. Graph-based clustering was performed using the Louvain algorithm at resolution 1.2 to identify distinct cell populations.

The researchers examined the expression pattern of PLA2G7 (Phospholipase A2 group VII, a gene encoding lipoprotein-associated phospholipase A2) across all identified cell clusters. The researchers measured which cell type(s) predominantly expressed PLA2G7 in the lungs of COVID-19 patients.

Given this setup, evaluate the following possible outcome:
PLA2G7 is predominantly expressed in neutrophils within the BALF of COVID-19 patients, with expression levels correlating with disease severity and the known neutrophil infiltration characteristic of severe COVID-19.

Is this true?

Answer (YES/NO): NO